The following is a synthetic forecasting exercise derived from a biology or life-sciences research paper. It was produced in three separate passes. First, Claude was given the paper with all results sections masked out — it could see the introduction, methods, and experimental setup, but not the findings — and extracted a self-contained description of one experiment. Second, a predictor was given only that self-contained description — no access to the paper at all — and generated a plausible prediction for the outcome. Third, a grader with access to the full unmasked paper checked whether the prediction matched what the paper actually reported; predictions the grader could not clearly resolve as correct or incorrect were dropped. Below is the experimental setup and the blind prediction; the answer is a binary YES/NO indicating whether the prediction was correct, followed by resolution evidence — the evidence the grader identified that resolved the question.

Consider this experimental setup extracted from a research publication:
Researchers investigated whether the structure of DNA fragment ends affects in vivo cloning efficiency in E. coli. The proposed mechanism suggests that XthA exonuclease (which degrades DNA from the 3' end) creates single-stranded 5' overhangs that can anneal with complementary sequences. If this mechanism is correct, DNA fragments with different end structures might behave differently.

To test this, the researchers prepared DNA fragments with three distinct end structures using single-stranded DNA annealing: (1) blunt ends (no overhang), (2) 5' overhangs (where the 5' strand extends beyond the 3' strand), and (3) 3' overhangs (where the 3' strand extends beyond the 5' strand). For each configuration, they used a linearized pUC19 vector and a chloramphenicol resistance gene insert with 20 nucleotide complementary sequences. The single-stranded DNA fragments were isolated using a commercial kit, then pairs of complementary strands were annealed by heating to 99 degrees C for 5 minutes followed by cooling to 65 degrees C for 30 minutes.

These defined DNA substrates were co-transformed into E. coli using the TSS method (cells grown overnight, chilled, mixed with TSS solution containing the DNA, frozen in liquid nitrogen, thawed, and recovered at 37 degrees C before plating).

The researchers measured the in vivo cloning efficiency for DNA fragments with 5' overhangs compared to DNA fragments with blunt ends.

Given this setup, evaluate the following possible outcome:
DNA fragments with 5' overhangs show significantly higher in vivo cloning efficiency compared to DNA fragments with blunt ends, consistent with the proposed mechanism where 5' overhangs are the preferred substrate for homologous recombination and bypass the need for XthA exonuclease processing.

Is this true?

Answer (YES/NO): YES